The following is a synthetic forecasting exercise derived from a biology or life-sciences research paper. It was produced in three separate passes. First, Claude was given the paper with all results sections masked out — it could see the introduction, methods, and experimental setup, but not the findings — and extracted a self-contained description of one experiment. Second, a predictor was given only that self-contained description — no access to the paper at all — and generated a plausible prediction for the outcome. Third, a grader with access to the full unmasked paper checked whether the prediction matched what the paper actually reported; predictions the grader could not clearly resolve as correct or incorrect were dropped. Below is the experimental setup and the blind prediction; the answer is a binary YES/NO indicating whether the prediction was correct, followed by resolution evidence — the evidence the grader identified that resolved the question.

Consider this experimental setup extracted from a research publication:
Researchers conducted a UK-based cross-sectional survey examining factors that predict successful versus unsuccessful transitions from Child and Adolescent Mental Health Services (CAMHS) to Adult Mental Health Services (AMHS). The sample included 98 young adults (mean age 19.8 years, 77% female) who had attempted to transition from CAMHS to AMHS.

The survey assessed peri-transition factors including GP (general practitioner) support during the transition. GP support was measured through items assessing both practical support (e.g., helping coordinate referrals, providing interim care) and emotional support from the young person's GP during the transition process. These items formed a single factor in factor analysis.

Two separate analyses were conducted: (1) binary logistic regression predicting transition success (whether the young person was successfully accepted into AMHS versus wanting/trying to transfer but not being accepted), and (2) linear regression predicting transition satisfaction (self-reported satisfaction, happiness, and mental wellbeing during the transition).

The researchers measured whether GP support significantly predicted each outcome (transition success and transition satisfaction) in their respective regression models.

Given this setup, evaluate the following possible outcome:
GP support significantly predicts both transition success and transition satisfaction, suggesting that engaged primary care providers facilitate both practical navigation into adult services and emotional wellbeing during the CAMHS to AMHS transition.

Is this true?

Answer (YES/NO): NO